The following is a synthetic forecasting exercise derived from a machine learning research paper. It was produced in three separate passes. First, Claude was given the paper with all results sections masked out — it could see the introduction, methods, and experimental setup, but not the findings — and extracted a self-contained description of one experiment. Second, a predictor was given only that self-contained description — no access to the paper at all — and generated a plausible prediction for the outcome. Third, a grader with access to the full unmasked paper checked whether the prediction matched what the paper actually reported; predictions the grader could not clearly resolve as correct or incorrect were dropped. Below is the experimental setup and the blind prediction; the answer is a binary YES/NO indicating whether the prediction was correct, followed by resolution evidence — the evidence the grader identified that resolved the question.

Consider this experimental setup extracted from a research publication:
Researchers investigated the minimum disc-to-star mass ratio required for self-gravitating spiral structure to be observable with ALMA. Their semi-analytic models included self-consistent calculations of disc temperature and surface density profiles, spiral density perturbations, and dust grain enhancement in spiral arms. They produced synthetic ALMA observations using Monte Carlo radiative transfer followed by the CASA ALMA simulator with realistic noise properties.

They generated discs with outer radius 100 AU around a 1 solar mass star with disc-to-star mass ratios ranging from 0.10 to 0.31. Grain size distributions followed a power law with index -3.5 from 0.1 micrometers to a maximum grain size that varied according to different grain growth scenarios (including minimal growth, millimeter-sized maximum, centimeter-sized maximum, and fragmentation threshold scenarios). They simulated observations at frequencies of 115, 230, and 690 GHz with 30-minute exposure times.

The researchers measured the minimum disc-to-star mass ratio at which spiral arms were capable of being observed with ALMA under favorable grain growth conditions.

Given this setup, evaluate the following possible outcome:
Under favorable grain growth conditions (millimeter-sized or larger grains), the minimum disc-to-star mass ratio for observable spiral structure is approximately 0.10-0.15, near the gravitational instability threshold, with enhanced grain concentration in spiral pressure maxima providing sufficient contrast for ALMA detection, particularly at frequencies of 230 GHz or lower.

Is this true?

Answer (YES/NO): YES